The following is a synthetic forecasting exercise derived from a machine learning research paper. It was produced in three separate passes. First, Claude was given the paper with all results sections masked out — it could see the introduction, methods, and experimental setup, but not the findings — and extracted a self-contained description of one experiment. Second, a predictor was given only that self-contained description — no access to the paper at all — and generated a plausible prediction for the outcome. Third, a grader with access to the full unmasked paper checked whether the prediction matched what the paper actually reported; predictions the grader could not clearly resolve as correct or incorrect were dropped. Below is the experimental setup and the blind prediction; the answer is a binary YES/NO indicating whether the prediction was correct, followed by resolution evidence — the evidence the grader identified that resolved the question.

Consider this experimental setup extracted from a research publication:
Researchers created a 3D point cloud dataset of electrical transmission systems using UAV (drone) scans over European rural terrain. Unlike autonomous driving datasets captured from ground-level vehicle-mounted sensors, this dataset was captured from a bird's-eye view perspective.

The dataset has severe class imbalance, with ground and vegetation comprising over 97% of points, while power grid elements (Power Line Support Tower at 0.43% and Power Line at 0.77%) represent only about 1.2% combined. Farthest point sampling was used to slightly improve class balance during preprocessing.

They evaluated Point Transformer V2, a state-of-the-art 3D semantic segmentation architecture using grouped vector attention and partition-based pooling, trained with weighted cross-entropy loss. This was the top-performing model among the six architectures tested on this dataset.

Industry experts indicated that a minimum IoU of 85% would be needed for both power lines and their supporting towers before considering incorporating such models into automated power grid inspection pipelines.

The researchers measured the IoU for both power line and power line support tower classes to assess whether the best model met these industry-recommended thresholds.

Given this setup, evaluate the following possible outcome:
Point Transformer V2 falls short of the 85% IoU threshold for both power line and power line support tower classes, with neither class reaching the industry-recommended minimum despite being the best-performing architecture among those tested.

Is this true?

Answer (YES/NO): NO